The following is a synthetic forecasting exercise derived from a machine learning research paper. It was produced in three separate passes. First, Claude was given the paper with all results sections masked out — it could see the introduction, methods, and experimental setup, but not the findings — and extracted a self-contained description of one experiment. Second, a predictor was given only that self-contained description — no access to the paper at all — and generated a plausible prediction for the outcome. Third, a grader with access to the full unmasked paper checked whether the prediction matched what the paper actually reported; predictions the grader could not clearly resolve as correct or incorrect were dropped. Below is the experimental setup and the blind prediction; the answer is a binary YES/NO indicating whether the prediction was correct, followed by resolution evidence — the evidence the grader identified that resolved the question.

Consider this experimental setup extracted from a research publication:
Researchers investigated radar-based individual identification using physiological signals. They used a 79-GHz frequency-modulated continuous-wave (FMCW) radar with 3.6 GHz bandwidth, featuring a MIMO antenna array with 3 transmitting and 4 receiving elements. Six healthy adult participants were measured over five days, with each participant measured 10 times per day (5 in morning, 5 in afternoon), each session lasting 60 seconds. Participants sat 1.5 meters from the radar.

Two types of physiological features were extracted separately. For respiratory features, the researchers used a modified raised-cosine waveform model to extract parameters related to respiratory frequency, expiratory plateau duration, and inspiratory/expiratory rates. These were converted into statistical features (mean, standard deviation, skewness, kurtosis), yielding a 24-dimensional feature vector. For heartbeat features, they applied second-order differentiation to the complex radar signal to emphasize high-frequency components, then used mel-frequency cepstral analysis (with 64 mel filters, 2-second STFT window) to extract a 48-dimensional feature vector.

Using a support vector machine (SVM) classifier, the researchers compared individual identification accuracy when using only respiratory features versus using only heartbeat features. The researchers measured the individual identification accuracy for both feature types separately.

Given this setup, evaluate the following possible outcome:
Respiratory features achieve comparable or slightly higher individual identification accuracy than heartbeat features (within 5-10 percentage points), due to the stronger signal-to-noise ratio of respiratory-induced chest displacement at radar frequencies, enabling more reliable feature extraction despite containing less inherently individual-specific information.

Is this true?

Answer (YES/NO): NO